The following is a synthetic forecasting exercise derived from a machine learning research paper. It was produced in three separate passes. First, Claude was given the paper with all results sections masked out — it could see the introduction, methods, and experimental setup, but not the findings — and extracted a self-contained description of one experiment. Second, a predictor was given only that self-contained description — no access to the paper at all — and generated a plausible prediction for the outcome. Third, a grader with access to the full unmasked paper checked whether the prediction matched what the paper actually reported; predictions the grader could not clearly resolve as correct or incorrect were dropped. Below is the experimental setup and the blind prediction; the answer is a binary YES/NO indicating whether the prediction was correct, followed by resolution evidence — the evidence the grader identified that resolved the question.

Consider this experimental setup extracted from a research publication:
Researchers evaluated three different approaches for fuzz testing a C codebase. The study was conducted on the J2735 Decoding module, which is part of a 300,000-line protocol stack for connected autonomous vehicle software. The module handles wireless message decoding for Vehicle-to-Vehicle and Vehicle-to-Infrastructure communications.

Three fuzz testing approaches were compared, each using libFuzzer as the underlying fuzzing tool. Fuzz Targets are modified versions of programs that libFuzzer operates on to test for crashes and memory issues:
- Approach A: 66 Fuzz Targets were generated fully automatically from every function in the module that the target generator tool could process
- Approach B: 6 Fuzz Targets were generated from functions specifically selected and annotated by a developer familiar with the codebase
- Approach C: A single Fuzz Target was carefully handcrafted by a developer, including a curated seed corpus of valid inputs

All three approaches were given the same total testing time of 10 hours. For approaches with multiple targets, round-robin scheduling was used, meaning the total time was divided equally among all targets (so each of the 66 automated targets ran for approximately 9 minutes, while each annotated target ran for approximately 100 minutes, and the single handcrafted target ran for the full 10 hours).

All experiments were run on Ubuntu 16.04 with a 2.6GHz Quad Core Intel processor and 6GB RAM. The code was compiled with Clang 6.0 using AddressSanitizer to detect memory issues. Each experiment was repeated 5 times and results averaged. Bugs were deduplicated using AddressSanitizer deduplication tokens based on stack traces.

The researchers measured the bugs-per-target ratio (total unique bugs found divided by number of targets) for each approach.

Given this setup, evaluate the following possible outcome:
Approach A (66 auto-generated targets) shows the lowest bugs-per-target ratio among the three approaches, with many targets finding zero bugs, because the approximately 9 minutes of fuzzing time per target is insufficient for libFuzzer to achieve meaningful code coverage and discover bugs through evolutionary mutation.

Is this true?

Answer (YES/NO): NO